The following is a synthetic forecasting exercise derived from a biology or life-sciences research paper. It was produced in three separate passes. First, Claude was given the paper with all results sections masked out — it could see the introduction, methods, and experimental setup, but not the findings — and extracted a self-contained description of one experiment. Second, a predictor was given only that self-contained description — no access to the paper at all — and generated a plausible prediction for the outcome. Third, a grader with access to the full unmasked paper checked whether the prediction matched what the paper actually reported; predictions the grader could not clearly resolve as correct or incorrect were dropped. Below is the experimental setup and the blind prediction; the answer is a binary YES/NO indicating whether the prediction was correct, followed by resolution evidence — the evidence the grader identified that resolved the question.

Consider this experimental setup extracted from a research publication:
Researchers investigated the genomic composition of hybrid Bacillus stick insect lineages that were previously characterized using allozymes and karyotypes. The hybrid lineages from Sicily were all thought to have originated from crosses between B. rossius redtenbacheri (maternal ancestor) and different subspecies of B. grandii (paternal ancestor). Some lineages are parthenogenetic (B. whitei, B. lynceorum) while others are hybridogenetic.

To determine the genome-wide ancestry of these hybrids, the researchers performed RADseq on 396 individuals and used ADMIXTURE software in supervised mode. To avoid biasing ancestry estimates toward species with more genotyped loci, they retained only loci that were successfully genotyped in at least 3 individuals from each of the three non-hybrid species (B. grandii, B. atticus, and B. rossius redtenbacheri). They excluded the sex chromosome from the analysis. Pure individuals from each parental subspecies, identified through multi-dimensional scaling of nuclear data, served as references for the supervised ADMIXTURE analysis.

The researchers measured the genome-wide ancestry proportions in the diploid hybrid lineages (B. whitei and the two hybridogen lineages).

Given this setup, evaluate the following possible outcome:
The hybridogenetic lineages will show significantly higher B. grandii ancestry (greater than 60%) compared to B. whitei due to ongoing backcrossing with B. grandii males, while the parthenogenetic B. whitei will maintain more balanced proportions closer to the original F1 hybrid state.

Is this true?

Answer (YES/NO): NO